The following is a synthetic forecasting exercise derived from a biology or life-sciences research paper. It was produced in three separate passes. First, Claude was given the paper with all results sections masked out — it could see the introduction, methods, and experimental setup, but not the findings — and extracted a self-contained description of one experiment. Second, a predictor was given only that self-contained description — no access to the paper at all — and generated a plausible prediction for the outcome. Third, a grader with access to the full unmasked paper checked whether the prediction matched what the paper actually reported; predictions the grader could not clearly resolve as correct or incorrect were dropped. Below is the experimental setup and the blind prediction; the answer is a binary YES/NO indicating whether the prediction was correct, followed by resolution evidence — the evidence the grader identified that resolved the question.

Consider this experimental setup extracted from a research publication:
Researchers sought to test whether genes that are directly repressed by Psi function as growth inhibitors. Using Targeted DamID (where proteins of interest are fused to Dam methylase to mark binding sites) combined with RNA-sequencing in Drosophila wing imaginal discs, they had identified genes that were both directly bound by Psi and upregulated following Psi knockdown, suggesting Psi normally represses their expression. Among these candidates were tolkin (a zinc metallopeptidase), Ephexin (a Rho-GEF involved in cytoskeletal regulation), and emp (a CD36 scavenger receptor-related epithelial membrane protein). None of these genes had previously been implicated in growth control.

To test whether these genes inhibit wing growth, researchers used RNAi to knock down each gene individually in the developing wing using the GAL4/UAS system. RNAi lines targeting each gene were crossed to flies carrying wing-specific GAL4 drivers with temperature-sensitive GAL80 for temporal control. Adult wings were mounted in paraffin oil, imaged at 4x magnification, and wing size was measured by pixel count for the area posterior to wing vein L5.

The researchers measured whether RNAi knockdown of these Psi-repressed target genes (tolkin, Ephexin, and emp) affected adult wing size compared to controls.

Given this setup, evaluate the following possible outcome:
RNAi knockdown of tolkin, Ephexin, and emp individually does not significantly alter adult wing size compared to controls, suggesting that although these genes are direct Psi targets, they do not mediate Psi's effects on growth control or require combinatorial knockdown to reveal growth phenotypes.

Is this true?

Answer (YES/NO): NO